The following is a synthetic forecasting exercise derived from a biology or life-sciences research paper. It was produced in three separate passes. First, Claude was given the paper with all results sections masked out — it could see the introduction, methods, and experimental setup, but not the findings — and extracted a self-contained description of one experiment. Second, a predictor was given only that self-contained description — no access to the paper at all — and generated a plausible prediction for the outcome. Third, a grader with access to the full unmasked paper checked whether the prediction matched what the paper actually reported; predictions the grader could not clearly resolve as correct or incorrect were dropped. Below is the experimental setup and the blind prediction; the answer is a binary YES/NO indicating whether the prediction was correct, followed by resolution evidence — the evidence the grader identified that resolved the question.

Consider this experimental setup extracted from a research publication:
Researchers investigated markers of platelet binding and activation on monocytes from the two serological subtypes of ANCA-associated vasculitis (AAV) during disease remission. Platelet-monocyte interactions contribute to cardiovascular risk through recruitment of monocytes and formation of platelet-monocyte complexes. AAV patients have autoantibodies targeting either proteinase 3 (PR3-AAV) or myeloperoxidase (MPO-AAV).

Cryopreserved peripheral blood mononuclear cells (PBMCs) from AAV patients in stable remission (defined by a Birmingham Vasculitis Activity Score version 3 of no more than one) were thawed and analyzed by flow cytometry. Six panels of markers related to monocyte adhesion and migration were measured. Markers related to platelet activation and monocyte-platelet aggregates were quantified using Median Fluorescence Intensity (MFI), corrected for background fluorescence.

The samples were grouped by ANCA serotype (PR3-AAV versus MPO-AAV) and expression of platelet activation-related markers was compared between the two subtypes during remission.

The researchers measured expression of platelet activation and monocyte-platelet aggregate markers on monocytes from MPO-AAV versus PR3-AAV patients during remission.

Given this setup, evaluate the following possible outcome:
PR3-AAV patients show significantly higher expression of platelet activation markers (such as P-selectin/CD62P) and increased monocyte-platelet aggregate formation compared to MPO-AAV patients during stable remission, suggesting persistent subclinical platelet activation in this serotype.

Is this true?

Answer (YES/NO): NO